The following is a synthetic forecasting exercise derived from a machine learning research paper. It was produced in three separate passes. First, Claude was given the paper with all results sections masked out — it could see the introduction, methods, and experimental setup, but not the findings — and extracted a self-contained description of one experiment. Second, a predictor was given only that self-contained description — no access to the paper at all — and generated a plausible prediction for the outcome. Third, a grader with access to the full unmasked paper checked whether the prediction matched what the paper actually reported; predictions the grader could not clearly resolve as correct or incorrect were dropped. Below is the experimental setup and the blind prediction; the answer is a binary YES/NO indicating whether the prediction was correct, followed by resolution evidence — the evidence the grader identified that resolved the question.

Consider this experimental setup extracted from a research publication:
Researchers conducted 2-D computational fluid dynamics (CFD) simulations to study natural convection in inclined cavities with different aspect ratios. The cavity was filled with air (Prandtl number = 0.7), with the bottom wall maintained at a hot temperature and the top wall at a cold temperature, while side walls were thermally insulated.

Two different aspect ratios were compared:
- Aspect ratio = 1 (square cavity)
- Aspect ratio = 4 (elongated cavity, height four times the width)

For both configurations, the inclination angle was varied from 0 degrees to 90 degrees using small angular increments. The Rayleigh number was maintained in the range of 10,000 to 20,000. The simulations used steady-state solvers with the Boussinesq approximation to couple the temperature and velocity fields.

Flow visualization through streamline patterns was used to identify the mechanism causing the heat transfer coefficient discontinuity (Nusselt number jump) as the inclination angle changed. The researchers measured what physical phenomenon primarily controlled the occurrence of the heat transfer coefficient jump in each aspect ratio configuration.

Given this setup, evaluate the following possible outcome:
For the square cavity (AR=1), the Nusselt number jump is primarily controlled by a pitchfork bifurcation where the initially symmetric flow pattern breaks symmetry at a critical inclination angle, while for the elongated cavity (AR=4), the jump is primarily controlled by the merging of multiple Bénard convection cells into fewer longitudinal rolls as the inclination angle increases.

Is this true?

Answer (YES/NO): NO